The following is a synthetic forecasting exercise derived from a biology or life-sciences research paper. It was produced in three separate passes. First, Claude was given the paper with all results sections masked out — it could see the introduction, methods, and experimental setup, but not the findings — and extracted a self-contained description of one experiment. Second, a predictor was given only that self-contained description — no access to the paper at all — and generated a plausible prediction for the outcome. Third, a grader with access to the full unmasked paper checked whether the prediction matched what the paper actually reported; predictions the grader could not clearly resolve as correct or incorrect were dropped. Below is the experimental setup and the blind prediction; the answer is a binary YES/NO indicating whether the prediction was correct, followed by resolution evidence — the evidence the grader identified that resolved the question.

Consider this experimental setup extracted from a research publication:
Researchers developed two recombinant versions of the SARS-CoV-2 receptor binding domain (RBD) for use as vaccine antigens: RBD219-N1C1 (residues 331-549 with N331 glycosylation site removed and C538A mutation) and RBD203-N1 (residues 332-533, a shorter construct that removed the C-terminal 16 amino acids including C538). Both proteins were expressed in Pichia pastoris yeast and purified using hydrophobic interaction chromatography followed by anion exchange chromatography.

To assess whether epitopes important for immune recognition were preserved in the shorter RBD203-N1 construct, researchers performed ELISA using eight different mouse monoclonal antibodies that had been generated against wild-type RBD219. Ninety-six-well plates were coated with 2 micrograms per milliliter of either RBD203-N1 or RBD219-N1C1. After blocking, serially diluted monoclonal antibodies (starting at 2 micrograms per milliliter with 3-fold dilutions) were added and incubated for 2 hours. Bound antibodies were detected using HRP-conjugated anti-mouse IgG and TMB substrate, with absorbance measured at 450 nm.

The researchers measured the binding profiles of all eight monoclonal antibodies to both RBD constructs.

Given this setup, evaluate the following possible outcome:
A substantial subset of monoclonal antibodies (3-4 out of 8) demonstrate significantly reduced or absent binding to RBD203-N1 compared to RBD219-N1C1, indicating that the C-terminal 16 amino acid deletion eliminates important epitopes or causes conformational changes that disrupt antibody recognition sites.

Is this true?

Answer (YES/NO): NO